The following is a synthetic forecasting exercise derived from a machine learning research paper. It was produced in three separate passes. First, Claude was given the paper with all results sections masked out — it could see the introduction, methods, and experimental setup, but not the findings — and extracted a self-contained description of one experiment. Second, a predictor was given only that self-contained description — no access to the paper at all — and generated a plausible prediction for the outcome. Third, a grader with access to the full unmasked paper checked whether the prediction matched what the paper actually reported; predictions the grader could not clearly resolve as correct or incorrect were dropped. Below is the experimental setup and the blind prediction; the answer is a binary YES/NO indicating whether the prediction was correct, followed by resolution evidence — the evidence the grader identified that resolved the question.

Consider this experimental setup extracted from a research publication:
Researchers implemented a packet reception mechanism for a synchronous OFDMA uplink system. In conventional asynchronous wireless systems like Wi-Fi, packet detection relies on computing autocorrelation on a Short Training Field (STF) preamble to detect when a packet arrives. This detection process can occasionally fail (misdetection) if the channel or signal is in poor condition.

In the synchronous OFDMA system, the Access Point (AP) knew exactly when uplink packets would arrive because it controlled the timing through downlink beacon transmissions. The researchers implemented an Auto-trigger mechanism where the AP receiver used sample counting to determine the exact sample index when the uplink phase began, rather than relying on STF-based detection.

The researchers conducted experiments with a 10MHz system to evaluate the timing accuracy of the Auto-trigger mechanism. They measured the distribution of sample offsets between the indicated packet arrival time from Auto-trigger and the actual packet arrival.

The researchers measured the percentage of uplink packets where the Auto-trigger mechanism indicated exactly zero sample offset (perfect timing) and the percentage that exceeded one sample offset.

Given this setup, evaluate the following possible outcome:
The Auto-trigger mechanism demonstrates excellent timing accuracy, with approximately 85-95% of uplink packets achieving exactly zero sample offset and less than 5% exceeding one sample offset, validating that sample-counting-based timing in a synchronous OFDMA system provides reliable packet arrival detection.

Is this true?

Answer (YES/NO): NO